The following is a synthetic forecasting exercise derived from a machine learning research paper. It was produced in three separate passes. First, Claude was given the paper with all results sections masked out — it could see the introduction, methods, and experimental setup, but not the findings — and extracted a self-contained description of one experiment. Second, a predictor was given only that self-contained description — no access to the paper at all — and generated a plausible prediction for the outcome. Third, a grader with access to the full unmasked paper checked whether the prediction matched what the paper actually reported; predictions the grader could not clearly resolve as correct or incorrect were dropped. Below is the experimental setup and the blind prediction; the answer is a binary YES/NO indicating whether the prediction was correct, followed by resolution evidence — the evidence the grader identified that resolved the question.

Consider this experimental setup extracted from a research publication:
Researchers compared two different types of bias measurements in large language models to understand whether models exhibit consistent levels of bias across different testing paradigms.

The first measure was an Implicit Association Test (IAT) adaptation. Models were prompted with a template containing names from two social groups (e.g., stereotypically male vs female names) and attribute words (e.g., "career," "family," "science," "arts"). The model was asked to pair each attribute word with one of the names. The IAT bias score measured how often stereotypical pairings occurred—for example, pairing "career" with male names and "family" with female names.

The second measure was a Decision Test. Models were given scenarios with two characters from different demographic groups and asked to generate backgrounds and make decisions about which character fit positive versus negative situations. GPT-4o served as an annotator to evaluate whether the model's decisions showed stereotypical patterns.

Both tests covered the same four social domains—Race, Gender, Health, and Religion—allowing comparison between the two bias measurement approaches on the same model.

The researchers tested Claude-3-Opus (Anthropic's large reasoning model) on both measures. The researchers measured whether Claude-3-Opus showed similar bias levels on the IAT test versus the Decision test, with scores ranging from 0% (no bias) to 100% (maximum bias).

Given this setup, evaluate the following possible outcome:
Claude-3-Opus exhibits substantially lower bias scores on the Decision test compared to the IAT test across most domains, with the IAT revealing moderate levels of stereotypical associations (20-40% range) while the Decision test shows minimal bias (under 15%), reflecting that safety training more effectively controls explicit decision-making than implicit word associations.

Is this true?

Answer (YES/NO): NO